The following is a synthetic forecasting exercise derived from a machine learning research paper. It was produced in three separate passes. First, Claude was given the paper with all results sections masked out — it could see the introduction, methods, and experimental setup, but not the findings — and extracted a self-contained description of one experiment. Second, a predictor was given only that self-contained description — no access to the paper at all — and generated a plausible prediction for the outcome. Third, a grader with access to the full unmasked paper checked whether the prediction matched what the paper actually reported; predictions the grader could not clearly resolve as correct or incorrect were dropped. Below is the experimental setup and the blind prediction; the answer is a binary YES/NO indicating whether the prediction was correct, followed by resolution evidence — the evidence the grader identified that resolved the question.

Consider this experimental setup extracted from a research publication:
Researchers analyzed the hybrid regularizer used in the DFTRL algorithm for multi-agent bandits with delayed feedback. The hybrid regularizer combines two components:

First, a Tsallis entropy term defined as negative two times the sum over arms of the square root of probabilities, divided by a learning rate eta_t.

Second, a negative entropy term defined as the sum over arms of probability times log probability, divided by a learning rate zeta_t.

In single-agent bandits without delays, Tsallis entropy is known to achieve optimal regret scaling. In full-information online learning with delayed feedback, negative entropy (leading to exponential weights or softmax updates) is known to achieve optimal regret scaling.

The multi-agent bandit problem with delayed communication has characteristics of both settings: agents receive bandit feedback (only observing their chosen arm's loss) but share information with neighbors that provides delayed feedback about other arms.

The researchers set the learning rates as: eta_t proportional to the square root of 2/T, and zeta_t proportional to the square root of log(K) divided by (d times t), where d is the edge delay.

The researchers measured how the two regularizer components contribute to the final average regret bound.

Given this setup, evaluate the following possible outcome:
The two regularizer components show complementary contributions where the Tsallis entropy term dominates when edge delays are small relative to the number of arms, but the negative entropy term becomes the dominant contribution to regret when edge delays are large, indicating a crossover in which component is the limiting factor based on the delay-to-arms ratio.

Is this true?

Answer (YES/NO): NO